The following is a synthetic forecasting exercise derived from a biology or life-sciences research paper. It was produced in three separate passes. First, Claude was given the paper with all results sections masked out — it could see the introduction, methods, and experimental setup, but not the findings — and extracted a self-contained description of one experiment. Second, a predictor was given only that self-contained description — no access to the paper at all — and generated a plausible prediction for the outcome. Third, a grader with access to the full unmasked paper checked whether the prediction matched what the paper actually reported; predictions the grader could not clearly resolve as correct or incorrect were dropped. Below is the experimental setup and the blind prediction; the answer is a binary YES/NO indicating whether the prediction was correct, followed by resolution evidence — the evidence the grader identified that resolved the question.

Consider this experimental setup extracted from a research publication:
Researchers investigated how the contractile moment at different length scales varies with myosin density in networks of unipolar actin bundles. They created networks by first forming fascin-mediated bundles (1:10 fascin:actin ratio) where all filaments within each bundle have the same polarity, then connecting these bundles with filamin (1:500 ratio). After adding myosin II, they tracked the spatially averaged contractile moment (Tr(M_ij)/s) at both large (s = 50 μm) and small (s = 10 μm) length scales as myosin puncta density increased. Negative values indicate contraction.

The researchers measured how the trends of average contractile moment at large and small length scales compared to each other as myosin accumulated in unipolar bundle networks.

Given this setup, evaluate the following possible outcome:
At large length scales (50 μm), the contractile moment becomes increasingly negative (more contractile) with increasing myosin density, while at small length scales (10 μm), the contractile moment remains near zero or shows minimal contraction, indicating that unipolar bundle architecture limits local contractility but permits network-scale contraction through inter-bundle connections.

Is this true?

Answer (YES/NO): NO